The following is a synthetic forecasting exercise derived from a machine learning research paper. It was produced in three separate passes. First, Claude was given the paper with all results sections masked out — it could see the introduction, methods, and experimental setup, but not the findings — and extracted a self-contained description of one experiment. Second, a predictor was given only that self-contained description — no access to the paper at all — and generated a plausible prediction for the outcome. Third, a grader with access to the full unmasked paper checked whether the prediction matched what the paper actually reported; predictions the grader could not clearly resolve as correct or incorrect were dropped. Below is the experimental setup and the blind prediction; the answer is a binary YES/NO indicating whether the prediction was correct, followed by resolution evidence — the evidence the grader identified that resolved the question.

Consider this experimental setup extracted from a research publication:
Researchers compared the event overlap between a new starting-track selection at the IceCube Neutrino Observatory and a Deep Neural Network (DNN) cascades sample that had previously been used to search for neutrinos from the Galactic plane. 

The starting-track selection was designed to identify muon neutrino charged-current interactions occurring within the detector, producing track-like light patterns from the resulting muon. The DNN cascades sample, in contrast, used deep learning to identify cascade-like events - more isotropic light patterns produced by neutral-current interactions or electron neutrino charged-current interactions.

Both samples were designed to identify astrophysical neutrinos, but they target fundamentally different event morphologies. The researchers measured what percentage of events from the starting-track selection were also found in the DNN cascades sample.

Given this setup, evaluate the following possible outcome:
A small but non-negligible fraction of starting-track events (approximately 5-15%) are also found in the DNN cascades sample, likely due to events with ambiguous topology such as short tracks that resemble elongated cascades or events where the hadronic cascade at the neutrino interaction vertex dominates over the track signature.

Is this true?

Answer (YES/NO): NO